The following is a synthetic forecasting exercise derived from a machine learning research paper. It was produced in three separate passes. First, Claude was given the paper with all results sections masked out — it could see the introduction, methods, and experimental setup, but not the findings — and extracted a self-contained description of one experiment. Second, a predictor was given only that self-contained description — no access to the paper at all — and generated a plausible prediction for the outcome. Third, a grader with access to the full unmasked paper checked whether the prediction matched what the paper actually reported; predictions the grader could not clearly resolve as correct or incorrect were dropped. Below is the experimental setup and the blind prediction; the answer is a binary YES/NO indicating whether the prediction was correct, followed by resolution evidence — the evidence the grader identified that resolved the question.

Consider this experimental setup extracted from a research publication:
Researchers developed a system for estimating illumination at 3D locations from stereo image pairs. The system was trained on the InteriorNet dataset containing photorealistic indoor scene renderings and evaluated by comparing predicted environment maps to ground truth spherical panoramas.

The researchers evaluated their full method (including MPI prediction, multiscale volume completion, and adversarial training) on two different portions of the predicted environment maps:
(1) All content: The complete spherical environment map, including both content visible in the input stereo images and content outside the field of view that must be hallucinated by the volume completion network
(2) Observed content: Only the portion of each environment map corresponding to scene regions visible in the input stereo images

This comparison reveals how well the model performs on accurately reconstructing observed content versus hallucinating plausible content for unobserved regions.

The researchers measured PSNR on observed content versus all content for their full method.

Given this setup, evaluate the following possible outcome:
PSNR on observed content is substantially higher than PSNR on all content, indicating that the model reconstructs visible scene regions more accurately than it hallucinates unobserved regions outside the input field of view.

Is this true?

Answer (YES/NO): YES